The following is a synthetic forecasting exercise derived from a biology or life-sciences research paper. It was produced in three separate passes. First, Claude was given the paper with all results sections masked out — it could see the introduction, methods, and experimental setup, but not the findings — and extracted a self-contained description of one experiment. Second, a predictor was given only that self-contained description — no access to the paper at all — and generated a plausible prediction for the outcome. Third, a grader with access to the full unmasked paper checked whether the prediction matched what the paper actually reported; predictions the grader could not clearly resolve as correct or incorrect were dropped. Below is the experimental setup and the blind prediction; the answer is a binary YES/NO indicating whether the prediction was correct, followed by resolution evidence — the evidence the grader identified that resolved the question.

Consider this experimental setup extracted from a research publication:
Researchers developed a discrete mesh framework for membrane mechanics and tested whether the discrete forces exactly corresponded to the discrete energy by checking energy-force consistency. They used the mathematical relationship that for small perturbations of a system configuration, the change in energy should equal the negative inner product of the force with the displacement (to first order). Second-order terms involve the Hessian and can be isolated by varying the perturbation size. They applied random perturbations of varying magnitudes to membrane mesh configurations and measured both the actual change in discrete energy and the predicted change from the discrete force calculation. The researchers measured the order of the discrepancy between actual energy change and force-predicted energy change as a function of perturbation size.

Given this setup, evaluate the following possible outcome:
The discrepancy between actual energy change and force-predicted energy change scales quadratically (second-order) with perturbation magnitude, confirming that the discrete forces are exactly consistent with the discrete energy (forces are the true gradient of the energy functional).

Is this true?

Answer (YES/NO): YES